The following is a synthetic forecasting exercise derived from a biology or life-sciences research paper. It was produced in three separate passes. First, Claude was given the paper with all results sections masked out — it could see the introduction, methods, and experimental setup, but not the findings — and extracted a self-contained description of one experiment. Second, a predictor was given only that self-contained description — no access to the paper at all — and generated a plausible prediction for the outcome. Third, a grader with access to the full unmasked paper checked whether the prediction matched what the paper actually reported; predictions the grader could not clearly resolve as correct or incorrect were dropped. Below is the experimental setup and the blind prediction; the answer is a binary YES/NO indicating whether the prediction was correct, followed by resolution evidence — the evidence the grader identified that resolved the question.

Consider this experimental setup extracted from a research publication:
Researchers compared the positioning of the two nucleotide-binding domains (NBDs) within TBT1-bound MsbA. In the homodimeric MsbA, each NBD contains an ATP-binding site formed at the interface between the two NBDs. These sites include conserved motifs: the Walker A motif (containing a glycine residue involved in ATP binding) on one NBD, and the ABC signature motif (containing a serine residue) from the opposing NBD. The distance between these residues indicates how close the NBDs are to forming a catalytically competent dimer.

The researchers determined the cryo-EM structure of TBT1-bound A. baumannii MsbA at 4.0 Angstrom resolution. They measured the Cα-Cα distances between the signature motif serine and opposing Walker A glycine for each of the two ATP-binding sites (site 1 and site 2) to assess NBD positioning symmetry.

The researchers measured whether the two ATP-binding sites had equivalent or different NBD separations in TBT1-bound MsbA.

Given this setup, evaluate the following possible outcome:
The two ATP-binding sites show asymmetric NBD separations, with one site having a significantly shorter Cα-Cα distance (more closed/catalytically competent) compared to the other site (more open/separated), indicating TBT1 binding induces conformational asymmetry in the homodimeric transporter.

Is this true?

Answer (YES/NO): YES